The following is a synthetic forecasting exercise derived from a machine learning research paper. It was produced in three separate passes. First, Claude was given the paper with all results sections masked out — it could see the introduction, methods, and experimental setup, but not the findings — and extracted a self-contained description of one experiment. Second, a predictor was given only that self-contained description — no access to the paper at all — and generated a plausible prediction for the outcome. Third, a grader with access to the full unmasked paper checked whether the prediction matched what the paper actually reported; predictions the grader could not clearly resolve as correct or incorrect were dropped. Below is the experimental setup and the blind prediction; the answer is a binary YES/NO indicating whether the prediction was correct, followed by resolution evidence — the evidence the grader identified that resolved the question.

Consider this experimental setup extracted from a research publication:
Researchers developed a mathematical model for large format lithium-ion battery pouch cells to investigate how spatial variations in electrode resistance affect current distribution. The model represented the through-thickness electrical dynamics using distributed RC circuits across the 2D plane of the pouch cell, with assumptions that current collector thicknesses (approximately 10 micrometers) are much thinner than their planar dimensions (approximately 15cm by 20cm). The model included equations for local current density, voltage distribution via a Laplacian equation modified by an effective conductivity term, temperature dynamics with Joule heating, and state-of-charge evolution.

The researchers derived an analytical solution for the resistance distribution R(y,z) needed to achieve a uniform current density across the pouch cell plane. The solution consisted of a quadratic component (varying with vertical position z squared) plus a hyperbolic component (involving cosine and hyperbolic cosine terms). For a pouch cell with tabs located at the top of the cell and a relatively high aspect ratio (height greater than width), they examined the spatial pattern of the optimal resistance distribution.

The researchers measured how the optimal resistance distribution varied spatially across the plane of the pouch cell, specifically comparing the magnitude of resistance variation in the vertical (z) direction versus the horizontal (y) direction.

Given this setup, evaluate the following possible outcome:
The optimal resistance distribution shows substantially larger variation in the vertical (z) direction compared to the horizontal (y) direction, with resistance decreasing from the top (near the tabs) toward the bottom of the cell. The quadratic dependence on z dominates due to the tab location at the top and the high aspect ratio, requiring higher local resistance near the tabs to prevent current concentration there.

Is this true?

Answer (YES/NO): YES